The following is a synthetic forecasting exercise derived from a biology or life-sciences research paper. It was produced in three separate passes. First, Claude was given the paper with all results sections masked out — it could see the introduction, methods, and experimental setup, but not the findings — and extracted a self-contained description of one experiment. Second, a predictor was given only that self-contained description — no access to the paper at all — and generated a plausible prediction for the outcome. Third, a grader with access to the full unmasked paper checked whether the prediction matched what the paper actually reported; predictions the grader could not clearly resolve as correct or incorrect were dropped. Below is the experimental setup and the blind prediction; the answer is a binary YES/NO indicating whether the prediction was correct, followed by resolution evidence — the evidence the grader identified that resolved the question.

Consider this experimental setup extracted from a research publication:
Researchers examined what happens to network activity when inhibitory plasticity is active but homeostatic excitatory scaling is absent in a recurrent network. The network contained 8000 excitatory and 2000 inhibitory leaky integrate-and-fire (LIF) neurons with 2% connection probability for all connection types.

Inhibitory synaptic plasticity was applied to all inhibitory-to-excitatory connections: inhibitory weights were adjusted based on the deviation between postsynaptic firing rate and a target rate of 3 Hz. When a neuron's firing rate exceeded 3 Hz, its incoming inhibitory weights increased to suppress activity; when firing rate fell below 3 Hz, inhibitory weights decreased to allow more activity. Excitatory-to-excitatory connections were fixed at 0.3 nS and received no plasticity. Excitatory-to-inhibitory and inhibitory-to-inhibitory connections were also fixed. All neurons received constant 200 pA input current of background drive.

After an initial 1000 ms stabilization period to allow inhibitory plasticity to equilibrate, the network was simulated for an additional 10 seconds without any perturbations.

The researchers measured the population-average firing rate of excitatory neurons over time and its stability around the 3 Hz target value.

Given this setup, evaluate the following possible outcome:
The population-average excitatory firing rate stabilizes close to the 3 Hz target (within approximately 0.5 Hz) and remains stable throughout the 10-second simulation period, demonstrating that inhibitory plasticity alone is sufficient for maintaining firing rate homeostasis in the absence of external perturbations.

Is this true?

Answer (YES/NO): NO